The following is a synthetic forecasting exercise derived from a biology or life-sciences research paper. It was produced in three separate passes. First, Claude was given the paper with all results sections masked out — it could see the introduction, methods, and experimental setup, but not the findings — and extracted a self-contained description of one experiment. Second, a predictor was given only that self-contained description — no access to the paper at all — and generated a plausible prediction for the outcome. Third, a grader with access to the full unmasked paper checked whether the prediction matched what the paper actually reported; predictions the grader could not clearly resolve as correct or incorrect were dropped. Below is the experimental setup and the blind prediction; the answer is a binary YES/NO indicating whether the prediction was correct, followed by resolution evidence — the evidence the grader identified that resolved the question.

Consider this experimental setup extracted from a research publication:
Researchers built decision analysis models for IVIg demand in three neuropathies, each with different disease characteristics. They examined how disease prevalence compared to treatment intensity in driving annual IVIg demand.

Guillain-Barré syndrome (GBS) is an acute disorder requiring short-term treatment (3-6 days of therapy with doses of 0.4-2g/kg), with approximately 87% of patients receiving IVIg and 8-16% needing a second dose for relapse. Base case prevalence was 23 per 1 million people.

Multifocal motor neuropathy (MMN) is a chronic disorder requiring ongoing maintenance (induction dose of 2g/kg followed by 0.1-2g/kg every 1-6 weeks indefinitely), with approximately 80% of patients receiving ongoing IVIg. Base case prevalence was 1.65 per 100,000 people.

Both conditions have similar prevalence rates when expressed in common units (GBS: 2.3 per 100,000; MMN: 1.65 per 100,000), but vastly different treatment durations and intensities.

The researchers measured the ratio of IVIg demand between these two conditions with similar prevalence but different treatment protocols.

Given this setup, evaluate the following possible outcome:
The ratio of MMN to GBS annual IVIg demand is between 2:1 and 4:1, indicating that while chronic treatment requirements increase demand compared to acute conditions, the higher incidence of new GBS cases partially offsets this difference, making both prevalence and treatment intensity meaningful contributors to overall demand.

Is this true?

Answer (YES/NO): NO